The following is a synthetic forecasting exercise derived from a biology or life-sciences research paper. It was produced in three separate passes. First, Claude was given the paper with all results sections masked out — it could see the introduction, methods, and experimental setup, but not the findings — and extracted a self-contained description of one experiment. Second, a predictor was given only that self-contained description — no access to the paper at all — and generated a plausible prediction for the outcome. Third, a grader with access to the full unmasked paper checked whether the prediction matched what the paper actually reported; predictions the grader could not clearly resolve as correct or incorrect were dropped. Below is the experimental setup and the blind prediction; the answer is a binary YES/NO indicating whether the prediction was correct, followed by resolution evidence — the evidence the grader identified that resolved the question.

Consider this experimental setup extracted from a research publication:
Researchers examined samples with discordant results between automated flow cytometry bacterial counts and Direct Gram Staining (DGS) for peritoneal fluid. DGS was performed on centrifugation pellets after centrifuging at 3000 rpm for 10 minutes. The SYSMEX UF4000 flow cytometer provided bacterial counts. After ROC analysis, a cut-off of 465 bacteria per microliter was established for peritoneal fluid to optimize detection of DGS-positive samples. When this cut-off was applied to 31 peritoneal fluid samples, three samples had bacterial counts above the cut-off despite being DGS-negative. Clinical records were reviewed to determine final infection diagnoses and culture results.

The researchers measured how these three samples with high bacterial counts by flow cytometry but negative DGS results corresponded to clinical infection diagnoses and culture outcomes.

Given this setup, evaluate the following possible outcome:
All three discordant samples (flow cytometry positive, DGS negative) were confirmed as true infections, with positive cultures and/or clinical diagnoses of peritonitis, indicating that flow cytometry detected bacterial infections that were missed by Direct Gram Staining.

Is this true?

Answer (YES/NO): YES